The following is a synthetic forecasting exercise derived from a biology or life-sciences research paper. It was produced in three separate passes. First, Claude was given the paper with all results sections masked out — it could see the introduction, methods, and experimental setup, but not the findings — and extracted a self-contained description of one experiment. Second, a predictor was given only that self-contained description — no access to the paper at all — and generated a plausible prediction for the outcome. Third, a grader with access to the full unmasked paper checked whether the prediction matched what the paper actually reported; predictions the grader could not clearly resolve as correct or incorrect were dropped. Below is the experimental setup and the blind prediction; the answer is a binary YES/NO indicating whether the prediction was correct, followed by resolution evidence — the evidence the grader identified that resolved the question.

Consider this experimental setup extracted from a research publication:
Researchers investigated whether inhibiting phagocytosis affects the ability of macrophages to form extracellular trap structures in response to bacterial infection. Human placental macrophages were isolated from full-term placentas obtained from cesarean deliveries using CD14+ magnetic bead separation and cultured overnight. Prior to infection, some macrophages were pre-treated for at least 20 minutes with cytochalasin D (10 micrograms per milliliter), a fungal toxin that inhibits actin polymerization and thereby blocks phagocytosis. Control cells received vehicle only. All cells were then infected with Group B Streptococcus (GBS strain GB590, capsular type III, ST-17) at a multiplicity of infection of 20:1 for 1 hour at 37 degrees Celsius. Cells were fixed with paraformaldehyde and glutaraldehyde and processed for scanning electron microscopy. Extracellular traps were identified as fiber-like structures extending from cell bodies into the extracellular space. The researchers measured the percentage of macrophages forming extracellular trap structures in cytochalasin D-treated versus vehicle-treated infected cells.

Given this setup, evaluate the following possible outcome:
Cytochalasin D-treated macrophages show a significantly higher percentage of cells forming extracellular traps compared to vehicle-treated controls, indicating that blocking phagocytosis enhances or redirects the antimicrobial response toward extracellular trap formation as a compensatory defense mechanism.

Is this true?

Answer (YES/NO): NO